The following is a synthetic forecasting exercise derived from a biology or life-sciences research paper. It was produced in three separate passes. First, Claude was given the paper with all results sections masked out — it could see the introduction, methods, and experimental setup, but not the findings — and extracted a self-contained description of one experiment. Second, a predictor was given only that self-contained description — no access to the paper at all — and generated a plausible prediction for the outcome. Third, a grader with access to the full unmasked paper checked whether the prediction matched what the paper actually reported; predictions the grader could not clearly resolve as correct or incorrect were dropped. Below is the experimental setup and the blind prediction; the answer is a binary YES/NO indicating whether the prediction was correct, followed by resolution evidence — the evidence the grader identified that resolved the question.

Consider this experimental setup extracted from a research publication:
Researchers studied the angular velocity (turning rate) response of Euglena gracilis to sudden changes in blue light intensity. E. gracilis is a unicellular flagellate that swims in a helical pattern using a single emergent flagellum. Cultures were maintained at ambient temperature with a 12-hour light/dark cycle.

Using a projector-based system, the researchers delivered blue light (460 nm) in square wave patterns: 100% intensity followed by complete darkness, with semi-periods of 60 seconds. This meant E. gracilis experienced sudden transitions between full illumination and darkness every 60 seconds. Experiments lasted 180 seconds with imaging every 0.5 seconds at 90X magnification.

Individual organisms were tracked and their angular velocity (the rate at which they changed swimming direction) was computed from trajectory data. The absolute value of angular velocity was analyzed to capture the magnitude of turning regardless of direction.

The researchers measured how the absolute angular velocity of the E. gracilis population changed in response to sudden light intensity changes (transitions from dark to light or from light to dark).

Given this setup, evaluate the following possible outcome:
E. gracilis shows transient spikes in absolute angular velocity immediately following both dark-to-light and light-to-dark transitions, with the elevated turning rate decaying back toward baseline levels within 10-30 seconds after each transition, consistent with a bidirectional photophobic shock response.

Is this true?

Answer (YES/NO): NO